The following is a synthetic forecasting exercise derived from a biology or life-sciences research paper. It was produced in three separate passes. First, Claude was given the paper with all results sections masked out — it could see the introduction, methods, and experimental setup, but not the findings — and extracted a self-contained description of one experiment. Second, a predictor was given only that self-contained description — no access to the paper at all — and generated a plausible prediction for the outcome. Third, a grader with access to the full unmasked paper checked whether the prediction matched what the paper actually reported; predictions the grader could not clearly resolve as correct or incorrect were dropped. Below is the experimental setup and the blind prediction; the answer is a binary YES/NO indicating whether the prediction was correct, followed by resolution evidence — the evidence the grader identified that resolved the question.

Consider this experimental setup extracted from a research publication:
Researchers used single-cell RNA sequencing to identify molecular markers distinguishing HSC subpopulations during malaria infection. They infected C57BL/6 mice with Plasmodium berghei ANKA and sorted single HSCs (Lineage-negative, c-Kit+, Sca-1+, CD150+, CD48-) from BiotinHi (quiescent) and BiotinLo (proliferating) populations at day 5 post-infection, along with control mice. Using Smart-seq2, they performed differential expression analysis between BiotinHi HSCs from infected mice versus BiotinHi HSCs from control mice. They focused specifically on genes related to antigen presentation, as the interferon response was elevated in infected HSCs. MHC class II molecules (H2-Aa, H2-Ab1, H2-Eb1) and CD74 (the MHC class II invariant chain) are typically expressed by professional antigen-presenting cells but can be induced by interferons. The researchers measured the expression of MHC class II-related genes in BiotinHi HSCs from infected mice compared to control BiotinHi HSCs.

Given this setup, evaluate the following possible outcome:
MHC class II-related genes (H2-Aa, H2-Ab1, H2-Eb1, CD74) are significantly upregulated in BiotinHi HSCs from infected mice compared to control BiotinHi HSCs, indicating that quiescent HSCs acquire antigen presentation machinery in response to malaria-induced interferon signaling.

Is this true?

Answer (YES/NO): YES